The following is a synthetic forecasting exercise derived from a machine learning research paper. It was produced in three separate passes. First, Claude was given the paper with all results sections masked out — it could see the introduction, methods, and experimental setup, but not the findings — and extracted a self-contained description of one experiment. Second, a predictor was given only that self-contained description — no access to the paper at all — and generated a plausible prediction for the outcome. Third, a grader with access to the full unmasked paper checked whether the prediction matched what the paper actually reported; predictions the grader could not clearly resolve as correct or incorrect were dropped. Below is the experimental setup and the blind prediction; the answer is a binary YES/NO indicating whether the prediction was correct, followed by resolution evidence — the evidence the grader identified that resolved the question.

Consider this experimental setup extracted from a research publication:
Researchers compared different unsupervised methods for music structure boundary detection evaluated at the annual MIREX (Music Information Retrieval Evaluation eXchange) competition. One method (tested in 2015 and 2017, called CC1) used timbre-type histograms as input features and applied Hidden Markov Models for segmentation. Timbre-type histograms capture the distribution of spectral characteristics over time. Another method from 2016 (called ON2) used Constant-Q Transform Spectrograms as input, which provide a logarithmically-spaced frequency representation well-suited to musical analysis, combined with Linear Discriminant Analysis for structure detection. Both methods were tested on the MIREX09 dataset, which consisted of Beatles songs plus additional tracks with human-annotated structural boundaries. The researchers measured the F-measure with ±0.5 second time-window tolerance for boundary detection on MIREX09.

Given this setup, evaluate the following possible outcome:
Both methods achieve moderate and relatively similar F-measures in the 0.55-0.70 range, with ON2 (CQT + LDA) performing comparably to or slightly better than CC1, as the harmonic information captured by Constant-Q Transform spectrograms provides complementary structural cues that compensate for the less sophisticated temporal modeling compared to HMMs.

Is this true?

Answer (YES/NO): NO